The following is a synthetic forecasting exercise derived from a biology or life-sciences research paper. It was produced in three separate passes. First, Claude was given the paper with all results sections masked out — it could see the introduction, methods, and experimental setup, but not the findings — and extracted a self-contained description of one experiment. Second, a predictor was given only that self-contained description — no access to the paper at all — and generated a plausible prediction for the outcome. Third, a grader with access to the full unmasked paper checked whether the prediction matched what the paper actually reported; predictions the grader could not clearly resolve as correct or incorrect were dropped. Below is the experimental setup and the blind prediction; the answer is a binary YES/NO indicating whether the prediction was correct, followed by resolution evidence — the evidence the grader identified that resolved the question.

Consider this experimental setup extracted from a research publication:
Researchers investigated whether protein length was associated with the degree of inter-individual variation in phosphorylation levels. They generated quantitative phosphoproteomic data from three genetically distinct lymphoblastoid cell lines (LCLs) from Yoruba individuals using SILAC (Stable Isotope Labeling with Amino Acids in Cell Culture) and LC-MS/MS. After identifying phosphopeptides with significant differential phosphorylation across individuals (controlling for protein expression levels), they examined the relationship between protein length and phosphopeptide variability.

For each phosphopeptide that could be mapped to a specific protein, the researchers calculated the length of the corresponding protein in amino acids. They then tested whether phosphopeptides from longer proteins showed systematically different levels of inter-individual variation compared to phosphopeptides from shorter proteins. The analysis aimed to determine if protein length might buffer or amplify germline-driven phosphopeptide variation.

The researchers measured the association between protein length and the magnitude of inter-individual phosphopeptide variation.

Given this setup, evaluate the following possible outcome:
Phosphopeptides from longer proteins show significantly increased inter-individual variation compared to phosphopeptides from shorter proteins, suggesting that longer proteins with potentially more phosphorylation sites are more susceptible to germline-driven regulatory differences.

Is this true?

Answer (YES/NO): NO